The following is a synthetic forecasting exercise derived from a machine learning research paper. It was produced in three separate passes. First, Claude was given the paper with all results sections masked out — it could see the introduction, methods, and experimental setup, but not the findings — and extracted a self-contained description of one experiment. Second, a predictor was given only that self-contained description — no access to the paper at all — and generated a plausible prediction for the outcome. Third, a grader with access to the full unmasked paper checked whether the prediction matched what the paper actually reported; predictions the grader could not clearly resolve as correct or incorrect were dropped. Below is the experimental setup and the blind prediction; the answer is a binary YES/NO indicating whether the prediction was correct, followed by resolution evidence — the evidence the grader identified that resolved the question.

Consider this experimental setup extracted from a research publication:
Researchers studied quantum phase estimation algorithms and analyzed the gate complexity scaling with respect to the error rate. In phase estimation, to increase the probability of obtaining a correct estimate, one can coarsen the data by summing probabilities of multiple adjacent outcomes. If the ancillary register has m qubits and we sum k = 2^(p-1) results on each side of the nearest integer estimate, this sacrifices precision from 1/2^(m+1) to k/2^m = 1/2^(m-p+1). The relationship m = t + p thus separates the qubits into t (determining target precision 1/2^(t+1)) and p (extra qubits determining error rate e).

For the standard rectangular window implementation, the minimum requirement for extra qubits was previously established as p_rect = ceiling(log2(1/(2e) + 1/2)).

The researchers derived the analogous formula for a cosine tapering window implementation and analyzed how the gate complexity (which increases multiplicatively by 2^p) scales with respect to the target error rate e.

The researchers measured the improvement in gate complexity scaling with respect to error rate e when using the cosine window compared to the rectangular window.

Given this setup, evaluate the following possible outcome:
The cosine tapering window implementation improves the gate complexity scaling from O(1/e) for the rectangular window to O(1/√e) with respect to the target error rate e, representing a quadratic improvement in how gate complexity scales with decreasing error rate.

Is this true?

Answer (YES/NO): NO